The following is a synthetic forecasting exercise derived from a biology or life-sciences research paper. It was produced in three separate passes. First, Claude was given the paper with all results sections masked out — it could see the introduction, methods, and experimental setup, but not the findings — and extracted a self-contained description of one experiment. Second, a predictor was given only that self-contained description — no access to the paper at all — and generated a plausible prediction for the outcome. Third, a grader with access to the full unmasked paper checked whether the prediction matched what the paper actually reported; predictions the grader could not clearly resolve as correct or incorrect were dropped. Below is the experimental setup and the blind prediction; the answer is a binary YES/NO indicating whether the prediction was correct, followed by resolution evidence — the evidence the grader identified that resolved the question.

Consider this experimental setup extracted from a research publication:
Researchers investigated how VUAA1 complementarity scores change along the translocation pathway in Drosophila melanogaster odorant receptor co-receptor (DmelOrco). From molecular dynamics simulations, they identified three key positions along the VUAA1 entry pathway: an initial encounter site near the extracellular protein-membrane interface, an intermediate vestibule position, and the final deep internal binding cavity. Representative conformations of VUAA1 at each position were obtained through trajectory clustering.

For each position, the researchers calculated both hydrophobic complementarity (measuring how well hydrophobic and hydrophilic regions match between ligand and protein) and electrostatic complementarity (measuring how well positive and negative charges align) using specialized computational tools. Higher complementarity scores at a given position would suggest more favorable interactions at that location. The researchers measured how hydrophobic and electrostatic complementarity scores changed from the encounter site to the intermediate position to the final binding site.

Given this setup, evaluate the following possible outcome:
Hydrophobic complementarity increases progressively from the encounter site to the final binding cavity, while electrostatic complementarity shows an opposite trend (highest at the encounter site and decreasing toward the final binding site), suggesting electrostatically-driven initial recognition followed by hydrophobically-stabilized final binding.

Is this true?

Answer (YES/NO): NO